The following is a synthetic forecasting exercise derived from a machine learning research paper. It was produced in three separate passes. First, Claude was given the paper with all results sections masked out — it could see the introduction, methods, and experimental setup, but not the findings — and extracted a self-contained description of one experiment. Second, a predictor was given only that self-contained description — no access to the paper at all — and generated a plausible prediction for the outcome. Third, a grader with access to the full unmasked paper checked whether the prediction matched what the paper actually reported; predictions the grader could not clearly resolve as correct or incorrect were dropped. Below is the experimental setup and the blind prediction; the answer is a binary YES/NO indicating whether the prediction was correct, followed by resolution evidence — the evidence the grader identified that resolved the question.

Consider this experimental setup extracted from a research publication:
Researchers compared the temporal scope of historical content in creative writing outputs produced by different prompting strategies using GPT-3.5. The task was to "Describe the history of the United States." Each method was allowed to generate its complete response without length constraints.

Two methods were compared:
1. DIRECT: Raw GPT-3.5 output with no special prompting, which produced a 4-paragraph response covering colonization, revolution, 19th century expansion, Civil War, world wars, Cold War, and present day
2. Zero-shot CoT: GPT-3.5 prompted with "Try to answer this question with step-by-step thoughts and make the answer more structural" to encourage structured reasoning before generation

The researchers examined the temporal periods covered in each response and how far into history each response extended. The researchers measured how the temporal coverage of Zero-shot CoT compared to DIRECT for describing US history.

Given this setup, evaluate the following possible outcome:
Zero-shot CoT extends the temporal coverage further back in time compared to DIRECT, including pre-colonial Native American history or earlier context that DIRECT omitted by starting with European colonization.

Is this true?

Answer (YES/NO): NO